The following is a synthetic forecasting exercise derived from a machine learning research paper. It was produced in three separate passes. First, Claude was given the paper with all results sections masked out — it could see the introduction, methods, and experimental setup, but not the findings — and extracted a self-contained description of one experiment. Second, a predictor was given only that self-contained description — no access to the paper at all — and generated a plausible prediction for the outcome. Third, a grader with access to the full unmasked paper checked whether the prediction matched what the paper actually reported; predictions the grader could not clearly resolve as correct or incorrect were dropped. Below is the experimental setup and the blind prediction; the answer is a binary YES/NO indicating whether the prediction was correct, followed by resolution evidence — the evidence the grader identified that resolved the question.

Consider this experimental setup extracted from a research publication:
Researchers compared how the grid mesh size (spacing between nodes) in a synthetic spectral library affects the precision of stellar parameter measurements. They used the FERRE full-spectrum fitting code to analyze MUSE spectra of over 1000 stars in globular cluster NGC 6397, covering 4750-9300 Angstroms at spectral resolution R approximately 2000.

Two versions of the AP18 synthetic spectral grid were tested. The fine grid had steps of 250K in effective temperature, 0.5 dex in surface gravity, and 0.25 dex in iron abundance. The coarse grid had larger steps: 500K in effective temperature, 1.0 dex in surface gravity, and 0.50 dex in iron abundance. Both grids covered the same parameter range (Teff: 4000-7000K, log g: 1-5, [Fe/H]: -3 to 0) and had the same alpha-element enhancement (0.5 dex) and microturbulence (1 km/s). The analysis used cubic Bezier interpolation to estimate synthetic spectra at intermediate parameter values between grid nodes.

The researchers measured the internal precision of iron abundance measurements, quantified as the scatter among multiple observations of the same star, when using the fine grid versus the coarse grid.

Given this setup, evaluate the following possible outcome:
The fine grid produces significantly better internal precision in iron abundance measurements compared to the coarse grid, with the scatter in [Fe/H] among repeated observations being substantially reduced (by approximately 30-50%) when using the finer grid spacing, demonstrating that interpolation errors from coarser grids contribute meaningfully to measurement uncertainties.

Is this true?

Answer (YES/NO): NO